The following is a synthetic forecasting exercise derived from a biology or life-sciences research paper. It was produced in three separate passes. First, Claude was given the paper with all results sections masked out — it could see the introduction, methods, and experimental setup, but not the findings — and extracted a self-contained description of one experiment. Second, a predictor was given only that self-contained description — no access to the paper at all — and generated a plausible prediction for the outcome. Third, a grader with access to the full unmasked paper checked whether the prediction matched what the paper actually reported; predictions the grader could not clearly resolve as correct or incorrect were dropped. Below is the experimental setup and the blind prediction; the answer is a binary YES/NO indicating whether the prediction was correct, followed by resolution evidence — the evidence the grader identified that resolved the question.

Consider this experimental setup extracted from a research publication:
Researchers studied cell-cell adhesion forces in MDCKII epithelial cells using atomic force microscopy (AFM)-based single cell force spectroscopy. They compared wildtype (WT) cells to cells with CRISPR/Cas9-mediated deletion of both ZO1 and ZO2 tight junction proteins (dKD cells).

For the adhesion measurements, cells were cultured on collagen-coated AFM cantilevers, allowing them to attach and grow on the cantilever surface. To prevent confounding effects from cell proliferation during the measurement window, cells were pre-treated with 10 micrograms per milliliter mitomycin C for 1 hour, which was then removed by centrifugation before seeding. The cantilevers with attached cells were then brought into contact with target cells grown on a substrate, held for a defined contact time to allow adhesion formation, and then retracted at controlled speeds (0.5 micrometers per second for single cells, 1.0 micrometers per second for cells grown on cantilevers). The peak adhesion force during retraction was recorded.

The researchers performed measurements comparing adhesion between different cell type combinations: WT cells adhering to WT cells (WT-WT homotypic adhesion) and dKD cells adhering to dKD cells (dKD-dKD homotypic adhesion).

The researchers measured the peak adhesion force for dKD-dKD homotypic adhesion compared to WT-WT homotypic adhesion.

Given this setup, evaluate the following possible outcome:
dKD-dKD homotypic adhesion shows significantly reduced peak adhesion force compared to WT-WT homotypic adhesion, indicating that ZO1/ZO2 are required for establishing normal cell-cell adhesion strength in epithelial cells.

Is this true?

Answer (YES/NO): YES